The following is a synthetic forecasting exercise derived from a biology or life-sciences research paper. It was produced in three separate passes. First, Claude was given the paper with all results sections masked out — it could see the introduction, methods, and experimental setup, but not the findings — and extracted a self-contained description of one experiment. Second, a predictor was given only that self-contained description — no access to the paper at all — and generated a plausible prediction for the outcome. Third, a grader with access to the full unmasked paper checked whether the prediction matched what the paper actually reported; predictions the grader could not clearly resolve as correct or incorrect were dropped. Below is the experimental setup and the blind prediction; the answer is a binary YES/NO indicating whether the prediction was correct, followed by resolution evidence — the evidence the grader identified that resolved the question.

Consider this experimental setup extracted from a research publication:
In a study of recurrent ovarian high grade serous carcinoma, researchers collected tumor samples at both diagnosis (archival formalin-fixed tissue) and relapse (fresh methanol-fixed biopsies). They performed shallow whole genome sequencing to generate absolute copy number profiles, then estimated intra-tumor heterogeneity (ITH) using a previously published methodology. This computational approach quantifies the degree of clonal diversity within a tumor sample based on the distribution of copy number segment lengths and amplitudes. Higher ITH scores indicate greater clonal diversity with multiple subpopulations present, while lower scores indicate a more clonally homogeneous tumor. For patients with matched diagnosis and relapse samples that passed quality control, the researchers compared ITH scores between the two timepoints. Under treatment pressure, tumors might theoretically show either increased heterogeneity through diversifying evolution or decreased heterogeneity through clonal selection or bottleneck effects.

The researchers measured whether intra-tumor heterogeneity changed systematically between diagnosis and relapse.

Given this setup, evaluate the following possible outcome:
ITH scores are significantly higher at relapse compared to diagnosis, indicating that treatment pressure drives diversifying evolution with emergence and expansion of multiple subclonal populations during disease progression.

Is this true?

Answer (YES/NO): NO